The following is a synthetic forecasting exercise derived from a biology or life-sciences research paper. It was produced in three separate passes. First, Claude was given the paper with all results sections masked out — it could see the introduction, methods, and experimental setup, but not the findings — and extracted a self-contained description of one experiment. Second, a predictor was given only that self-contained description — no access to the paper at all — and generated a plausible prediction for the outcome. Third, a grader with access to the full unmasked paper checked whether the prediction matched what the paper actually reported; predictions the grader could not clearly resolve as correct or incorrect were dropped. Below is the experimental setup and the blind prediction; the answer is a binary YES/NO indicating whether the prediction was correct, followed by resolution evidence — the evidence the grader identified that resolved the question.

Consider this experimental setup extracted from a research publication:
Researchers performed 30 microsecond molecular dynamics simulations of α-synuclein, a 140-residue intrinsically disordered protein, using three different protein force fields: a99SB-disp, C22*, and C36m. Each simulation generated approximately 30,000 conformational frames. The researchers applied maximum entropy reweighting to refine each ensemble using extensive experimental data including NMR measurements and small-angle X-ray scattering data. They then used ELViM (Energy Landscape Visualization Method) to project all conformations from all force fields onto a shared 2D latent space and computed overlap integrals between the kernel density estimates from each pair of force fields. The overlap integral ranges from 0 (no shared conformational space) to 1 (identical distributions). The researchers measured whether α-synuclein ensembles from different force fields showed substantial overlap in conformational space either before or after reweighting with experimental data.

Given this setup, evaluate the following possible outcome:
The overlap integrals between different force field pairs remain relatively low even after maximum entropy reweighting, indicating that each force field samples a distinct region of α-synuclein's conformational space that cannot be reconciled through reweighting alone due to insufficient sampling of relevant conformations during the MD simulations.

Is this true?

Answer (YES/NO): YES